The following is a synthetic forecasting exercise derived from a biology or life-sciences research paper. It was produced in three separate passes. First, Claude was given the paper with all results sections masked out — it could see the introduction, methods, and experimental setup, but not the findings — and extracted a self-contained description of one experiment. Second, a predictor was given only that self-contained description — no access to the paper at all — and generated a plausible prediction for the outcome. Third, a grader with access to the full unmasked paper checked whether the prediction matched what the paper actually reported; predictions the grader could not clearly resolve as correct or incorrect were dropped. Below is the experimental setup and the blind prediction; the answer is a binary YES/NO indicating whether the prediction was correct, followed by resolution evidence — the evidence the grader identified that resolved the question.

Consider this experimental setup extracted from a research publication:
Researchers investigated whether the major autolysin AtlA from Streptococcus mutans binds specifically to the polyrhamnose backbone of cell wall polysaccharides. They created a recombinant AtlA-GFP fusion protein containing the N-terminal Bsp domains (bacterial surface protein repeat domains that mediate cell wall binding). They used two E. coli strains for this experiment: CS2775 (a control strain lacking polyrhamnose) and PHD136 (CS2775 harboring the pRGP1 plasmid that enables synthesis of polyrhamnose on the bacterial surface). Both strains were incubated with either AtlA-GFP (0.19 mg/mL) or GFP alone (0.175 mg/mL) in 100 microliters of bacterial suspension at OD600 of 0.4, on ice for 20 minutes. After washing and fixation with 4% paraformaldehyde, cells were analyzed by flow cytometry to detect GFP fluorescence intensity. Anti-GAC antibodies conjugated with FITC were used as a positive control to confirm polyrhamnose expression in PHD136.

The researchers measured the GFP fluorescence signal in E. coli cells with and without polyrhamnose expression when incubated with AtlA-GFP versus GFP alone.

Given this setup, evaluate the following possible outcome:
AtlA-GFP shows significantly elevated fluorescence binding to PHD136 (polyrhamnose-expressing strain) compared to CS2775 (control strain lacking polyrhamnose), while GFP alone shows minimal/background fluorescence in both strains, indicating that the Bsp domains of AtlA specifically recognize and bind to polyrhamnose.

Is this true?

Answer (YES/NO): YES